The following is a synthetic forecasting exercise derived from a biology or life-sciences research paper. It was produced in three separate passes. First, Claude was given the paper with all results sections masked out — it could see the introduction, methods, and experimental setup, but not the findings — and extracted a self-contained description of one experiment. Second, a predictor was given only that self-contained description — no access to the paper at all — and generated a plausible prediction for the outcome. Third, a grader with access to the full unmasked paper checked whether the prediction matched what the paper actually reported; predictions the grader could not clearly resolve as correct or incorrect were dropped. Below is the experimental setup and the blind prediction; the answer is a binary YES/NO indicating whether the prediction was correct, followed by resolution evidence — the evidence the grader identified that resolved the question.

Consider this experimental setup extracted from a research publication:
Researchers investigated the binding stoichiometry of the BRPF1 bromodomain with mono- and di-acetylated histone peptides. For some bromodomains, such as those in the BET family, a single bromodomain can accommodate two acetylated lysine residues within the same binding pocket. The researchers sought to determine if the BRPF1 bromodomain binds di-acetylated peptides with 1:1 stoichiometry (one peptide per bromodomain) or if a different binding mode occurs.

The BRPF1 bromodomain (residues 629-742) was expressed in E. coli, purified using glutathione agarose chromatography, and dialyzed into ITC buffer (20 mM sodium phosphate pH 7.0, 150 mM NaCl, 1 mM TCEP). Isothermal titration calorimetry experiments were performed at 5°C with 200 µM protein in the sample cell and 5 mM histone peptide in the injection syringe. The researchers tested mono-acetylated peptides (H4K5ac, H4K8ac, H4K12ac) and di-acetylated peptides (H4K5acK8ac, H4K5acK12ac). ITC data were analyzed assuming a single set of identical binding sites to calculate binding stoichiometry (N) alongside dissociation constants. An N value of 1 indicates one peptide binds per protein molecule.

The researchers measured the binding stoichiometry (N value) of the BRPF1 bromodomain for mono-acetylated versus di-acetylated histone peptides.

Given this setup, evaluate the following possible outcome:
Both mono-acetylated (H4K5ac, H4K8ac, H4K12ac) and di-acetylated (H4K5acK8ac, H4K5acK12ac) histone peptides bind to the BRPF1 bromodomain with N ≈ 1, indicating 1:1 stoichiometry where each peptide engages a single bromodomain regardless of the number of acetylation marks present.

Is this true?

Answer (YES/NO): YES